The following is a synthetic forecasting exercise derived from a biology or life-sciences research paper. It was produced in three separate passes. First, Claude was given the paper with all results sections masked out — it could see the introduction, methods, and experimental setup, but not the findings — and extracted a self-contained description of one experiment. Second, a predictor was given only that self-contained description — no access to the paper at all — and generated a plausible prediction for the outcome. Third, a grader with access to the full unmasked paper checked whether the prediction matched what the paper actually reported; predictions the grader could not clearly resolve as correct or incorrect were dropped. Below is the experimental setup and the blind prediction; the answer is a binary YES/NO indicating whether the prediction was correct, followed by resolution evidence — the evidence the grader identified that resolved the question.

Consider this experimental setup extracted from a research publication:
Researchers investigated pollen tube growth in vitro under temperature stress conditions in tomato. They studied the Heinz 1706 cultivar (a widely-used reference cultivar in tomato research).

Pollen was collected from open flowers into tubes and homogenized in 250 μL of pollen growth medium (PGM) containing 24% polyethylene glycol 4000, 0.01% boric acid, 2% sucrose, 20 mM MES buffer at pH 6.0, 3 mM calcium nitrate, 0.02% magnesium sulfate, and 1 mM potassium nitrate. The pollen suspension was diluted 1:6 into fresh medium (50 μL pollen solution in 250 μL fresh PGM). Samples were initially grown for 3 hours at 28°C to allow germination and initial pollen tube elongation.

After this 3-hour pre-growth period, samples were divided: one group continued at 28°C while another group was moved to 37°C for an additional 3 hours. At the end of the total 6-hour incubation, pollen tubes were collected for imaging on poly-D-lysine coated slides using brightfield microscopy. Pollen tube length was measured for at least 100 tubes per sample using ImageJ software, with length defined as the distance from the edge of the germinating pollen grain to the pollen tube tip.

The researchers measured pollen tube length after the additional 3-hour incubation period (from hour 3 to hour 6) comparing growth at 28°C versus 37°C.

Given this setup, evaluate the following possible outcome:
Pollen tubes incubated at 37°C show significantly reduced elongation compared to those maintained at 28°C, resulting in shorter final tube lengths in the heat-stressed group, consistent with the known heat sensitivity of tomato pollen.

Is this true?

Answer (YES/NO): YES